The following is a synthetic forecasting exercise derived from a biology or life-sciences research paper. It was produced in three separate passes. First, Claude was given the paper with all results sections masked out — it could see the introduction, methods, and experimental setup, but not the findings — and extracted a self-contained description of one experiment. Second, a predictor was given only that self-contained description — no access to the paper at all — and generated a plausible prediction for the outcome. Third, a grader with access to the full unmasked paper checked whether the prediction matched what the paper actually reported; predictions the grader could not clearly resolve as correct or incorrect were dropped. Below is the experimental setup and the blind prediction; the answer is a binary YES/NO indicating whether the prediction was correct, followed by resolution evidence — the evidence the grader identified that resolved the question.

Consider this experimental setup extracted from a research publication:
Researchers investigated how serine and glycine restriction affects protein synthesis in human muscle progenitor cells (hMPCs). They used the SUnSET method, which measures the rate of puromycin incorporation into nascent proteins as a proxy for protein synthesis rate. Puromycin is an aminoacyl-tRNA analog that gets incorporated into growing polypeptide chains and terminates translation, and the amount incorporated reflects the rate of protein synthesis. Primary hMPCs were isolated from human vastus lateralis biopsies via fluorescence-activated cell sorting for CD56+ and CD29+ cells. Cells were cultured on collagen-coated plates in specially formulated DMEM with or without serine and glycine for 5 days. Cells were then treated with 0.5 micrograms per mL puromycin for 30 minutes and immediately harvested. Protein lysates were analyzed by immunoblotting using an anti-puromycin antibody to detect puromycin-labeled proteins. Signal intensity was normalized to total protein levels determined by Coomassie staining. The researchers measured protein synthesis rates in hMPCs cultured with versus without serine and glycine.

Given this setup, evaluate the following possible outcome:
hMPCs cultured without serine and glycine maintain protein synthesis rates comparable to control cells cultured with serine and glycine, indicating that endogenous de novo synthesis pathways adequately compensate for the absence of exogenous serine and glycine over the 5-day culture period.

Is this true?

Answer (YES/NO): NO